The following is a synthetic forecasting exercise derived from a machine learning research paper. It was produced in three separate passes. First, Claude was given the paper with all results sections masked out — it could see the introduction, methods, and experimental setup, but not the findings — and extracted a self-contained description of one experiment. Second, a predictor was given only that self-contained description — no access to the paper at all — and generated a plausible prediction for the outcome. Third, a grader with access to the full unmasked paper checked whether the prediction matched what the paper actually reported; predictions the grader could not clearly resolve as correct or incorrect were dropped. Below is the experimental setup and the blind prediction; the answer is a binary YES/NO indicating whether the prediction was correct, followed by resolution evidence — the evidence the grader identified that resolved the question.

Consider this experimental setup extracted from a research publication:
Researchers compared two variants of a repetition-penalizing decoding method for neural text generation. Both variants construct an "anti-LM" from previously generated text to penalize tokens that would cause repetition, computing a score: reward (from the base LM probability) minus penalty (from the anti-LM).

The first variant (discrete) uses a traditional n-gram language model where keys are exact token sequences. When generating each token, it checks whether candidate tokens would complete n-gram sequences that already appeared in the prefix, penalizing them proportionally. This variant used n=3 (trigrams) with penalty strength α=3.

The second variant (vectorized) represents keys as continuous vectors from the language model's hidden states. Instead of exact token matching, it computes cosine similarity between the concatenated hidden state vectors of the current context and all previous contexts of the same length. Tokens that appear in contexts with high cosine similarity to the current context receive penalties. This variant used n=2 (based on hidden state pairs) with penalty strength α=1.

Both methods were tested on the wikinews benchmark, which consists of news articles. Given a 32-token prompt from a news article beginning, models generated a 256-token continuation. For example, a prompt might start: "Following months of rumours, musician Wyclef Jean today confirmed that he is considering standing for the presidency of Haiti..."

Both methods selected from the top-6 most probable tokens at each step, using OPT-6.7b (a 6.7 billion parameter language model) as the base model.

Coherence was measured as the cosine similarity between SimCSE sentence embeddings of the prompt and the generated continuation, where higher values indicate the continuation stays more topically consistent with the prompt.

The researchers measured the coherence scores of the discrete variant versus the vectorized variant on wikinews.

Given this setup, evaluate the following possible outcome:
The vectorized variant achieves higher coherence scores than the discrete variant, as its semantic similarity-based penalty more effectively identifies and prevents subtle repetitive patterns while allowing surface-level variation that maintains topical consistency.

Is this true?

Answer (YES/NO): NO